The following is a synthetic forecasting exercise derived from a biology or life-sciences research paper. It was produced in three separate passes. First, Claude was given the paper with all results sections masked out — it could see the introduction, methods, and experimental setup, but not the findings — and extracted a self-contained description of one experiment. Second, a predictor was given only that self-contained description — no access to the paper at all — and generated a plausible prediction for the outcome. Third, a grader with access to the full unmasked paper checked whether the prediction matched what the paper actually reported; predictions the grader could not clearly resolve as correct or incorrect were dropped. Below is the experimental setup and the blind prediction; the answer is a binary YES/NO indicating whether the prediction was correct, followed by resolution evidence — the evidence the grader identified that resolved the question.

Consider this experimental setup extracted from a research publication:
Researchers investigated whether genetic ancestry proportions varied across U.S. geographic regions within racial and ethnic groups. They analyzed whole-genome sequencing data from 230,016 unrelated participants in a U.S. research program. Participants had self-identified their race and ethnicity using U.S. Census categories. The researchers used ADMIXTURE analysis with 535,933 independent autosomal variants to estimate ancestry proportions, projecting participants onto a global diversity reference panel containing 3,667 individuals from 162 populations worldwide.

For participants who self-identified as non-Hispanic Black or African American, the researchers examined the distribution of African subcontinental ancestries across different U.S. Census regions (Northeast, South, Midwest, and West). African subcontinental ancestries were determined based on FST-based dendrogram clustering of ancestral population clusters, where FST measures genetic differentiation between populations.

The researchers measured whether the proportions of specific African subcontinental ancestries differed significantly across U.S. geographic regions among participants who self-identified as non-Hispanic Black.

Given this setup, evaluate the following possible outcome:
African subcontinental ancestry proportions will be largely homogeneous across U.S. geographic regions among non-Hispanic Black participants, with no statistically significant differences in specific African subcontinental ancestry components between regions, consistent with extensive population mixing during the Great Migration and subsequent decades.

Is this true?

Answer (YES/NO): NO